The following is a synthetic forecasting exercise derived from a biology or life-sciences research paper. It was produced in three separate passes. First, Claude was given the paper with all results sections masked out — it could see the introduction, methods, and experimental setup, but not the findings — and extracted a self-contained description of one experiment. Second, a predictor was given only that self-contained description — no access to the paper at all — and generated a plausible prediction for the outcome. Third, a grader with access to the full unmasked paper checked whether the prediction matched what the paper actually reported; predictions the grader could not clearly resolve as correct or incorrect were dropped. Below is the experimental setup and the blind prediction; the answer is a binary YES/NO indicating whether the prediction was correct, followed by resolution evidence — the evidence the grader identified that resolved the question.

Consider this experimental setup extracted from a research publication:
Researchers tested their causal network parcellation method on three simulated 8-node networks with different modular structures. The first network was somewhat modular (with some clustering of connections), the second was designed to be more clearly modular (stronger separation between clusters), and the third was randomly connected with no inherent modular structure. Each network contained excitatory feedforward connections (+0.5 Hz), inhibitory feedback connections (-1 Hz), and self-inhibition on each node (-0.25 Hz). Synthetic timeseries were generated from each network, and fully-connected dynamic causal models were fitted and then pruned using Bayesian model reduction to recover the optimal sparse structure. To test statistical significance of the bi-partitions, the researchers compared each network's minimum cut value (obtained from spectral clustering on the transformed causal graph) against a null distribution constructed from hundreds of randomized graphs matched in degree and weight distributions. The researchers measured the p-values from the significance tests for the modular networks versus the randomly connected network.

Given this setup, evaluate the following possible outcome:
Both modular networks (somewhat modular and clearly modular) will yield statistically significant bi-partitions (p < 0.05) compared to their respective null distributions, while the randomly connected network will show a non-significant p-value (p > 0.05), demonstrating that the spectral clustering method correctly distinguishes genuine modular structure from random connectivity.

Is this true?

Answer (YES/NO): NO